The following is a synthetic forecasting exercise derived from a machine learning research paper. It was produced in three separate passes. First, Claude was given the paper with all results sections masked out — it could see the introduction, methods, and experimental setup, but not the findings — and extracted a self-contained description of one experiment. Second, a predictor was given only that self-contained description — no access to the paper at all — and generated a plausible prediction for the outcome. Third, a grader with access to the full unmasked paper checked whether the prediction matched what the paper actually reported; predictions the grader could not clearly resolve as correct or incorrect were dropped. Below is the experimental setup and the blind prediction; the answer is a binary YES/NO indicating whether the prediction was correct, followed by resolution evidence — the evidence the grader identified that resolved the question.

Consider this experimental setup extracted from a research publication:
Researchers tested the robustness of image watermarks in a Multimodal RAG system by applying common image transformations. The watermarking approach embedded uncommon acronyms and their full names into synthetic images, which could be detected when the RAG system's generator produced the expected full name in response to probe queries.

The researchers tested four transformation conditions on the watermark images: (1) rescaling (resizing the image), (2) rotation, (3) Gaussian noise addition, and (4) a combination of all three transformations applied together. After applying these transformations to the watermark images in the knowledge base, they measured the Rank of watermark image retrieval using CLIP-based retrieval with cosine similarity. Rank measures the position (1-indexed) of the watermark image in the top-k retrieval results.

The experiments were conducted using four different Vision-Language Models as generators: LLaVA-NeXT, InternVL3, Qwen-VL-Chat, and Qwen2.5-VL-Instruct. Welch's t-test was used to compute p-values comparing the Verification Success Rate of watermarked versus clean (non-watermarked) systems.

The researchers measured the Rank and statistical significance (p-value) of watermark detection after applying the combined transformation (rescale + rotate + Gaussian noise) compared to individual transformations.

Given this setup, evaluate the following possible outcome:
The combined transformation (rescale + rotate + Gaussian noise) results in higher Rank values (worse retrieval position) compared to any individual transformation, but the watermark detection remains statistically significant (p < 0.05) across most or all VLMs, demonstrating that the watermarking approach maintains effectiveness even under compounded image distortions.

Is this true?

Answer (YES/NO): NO